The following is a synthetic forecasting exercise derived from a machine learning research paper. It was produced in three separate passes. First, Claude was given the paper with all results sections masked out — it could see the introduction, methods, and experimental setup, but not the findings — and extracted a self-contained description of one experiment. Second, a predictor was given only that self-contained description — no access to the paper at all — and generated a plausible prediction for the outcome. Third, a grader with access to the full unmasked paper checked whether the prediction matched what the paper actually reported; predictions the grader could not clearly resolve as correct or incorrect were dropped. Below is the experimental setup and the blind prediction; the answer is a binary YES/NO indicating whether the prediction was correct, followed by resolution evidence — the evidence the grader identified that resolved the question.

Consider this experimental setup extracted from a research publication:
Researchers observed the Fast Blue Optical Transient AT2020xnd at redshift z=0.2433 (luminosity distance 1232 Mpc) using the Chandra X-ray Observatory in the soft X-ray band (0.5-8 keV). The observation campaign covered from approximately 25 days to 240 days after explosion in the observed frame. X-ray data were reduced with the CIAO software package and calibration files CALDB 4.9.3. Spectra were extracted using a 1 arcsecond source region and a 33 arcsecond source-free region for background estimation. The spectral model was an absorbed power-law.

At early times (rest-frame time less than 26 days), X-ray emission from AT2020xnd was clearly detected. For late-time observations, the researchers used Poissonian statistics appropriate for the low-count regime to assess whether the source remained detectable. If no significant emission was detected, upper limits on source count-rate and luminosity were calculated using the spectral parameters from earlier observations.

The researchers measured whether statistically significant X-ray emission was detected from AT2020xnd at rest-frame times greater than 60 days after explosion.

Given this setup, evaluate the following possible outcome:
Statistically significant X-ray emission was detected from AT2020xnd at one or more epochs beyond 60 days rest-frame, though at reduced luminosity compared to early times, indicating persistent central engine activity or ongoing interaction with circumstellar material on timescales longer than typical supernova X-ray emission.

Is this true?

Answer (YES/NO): NO